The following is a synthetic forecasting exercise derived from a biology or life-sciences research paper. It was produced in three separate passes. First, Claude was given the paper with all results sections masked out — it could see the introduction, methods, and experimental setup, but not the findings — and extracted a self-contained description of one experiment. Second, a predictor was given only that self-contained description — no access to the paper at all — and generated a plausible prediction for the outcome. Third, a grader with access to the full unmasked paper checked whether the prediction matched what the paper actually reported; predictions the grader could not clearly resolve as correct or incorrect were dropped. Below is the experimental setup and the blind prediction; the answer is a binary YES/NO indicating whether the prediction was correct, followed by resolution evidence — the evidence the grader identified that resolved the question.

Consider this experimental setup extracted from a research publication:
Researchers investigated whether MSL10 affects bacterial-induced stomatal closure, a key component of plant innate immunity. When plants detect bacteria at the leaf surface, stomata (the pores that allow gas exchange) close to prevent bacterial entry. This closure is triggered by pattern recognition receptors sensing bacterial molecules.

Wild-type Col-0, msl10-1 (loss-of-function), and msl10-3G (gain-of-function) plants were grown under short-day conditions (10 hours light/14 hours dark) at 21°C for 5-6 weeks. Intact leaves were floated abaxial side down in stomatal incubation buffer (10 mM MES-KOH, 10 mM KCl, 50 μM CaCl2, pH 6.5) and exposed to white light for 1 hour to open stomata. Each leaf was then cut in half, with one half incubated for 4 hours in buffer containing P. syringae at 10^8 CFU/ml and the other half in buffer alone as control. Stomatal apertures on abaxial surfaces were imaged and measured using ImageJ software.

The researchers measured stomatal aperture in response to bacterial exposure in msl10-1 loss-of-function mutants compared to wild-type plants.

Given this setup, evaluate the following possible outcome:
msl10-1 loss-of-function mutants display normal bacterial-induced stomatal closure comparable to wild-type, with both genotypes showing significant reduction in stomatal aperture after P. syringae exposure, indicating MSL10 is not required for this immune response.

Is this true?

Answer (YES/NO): NO